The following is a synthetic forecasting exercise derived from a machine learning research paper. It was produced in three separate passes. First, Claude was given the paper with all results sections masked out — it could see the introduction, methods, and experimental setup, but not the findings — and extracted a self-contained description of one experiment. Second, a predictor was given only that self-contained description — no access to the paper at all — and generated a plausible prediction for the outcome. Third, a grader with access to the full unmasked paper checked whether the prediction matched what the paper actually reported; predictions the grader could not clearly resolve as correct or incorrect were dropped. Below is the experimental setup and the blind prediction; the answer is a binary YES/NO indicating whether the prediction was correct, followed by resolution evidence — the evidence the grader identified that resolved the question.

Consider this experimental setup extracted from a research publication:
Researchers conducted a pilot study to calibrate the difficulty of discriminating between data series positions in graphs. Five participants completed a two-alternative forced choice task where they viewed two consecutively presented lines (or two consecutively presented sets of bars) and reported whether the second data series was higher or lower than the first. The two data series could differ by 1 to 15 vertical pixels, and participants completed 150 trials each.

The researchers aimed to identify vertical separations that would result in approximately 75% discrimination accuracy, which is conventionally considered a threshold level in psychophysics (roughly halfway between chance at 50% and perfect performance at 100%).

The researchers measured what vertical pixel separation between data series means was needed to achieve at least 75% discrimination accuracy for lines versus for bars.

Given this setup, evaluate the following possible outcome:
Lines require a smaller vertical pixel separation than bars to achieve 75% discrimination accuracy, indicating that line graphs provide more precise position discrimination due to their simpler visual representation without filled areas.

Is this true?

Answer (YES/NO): NO